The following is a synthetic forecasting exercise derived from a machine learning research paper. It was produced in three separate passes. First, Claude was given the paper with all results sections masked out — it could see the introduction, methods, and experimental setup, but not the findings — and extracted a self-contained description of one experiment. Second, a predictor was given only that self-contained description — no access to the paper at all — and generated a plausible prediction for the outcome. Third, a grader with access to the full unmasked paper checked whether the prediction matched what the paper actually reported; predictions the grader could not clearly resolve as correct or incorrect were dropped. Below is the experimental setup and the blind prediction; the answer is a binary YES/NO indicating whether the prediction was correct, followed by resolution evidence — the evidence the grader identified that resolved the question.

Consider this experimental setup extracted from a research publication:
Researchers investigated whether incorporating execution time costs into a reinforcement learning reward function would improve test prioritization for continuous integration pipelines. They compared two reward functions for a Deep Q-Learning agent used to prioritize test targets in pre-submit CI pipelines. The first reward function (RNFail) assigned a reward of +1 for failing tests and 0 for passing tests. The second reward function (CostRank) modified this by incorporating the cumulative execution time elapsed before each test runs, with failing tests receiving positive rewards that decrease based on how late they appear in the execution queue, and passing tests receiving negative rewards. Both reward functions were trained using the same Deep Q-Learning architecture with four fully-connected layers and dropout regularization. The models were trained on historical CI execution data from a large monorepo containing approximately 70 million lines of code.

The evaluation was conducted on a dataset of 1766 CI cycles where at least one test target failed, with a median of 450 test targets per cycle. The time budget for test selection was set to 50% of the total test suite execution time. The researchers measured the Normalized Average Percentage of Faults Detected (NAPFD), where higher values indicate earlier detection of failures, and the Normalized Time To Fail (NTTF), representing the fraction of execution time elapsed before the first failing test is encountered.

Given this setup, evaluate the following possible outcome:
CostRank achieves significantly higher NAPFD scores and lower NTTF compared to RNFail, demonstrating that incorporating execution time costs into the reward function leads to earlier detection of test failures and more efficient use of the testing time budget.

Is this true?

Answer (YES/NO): NO